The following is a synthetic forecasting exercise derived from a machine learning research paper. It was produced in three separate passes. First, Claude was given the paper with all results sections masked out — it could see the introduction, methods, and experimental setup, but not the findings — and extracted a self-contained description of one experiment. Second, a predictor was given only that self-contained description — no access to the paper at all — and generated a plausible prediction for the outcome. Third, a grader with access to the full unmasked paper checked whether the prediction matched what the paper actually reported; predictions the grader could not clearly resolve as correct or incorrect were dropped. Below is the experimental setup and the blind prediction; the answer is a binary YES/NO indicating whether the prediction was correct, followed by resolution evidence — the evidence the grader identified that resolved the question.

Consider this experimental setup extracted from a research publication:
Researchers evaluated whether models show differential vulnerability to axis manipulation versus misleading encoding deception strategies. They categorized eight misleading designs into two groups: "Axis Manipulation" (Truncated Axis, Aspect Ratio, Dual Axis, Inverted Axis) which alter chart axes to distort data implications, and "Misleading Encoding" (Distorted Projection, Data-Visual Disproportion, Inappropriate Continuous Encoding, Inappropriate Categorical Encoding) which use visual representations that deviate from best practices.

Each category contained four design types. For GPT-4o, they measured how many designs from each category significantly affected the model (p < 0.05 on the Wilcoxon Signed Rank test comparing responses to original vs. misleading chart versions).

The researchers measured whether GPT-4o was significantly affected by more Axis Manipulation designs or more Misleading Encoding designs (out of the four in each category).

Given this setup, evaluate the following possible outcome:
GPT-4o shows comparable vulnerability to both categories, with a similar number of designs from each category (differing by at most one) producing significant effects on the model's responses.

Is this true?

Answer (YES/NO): NO